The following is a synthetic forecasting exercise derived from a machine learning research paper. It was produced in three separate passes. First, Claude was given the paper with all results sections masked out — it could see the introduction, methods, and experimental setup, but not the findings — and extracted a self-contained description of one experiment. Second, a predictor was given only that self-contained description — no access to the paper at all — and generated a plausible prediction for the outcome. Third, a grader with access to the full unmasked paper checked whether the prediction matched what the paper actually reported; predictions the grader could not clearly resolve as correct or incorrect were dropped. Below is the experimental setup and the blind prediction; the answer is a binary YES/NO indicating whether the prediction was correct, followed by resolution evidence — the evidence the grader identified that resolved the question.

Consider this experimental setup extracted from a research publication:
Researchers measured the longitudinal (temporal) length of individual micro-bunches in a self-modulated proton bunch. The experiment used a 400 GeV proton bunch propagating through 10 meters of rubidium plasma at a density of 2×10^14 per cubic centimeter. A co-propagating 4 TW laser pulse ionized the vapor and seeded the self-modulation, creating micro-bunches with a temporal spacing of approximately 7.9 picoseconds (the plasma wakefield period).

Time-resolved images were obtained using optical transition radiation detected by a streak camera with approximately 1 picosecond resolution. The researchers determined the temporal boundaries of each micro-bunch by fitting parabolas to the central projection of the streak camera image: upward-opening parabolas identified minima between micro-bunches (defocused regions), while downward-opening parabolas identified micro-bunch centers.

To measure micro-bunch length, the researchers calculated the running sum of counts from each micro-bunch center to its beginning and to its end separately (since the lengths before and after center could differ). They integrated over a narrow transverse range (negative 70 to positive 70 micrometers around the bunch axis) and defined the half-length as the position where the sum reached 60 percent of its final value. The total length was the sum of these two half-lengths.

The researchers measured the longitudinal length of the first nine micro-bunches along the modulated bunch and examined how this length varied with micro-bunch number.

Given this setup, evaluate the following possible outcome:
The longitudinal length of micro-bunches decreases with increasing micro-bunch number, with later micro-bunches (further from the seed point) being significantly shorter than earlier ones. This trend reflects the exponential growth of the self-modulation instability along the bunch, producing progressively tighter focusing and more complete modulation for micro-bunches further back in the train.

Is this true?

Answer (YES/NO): NO